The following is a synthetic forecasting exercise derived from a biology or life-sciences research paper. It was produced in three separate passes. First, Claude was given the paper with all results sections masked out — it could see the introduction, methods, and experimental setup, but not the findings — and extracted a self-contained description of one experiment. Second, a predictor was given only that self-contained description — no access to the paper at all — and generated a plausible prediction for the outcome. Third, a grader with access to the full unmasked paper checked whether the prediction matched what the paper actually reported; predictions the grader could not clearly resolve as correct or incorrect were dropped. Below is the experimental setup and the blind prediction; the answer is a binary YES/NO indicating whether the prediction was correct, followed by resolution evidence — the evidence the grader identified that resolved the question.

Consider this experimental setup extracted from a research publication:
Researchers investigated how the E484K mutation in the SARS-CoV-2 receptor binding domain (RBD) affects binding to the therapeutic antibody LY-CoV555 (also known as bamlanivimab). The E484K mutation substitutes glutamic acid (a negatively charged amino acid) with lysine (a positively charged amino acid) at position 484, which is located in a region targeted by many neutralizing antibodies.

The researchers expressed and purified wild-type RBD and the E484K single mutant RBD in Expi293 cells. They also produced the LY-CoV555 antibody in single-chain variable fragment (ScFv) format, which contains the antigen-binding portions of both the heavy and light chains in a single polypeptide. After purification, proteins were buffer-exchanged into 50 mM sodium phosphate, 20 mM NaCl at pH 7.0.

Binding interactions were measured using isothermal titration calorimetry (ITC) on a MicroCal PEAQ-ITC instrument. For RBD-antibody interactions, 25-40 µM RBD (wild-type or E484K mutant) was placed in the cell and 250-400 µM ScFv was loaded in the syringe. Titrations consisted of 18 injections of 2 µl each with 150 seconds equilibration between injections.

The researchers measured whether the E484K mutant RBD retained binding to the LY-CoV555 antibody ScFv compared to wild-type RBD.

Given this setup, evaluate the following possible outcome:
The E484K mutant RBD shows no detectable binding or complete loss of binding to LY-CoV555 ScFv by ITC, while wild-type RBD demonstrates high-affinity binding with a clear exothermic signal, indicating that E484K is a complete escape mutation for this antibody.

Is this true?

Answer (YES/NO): YES